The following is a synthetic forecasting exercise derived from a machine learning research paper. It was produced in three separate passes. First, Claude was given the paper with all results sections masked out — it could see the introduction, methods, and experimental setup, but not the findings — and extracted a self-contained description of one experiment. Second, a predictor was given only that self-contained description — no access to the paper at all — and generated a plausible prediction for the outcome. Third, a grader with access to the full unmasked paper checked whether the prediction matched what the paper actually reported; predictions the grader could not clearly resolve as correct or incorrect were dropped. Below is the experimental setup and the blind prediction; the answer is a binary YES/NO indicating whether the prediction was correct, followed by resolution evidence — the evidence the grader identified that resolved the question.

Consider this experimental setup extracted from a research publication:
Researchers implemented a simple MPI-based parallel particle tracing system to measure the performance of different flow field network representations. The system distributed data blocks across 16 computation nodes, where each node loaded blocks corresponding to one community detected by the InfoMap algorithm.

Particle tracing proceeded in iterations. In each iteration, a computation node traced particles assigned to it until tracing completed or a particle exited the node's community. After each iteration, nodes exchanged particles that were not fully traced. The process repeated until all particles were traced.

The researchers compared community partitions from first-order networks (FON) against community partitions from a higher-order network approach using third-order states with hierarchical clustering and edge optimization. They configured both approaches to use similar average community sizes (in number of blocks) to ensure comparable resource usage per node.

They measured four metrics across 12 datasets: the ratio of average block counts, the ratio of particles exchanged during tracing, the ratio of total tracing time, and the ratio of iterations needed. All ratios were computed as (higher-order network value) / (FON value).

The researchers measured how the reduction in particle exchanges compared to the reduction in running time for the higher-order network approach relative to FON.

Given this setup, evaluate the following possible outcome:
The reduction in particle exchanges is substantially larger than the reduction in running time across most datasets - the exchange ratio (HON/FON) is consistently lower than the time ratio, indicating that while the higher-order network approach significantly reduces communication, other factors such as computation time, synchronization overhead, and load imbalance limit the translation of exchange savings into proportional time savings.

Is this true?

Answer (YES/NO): YES